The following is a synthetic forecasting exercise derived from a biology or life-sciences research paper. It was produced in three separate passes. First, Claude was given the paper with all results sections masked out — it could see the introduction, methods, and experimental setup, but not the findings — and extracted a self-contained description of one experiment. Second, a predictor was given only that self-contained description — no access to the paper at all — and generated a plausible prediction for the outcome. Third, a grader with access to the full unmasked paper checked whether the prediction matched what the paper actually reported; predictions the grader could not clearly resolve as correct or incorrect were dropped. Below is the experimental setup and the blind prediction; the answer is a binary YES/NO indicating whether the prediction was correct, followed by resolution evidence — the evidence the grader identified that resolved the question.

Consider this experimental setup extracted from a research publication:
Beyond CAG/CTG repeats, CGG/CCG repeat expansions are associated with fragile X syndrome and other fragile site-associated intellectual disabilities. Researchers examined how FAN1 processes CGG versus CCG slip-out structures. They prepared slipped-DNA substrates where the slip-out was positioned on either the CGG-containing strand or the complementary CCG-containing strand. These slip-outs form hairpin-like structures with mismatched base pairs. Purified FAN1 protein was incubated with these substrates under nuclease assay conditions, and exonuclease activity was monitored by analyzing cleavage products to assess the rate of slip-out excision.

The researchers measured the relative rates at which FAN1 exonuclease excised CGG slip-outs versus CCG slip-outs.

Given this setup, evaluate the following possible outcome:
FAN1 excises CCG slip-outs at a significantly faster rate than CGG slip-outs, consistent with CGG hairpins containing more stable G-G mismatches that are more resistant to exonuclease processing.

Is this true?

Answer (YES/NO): YES